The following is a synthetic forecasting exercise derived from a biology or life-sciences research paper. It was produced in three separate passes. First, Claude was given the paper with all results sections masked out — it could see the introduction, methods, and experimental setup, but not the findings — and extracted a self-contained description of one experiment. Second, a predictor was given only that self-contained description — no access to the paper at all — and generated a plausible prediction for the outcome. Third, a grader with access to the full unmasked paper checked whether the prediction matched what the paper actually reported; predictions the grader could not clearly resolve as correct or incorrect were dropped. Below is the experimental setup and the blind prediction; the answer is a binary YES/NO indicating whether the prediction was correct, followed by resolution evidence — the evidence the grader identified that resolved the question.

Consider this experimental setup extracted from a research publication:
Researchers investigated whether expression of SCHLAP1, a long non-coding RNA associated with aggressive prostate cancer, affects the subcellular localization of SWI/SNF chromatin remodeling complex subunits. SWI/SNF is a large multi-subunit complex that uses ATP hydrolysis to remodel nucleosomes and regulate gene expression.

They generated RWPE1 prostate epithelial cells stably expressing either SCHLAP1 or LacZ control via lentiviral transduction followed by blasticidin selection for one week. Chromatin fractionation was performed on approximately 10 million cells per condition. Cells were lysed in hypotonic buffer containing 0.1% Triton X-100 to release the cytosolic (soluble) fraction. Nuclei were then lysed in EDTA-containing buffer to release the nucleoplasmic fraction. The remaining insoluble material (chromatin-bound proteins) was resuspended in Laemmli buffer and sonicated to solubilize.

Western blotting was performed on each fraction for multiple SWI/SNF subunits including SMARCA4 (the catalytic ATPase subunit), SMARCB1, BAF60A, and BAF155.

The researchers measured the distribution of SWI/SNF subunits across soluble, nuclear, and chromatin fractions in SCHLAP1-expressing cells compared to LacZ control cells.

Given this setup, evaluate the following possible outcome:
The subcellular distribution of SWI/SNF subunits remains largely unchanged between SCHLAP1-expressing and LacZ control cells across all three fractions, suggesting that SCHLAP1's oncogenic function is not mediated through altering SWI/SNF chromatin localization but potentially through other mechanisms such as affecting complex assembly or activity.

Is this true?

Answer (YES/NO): NO